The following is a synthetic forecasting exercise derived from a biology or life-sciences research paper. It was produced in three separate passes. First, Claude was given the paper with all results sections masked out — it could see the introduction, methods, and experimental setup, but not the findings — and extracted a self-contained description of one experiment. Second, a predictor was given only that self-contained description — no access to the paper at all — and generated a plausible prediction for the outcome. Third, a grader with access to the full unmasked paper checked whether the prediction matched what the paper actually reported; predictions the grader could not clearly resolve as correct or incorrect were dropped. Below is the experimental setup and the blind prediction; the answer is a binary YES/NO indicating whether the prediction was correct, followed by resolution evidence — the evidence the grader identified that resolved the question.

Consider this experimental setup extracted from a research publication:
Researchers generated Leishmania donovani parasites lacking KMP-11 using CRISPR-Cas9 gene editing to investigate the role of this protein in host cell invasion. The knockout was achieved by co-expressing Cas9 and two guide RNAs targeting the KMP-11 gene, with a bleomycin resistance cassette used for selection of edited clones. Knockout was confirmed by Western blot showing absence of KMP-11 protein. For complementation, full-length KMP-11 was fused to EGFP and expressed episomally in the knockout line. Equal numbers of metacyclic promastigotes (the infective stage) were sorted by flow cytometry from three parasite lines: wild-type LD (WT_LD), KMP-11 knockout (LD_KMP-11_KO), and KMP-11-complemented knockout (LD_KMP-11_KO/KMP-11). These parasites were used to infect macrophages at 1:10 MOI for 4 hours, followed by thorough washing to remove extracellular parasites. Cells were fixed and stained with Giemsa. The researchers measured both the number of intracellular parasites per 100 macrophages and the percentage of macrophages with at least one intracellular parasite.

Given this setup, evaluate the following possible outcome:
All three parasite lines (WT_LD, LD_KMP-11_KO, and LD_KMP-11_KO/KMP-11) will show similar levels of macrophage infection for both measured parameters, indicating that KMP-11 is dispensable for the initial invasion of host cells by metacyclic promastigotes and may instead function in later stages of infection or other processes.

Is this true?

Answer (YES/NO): NO